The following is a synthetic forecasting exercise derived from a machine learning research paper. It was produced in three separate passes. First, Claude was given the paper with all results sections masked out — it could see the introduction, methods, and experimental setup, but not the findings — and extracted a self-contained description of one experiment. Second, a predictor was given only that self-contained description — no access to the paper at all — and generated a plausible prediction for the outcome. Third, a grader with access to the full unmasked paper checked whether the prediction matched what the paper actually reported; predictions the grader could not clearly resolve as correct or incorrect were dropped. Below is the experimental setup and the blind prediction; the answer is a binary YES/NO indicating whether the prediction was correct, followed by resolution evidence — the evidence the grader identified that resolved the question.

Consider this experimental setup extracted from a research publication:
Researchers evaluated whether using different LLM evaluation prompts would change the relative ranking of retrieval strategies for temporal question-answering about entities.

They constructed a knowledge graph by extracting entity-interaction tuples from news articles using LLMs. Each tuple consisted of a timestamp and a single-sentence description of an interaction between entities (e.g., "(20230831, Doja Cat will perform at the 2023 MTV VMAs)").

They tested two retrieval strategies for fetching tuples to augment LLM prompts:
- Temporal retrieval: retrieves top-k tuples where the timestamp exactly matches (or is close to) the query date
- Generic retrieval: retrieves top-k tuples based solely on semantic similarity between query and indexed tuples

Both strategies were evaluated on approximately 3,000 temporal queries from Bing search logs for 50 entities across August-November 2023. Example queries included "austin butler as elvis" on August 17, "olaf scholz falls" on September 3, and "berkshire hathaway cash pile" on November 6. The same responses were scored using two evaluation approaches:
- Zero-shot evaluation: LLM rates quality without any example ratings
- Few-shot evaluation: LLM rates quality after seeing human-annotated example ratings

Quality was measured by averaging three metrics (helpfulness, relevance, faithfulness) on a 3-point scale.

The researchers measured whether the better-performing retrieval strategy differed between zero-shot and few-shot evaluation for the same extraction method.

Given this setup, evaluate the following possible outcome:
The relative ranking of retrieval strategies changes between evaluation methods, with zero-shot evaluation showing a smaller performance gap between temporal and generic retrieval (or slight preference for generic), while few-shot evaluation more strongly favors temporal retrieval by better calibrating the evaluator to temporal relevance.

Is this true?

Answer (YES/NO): NO